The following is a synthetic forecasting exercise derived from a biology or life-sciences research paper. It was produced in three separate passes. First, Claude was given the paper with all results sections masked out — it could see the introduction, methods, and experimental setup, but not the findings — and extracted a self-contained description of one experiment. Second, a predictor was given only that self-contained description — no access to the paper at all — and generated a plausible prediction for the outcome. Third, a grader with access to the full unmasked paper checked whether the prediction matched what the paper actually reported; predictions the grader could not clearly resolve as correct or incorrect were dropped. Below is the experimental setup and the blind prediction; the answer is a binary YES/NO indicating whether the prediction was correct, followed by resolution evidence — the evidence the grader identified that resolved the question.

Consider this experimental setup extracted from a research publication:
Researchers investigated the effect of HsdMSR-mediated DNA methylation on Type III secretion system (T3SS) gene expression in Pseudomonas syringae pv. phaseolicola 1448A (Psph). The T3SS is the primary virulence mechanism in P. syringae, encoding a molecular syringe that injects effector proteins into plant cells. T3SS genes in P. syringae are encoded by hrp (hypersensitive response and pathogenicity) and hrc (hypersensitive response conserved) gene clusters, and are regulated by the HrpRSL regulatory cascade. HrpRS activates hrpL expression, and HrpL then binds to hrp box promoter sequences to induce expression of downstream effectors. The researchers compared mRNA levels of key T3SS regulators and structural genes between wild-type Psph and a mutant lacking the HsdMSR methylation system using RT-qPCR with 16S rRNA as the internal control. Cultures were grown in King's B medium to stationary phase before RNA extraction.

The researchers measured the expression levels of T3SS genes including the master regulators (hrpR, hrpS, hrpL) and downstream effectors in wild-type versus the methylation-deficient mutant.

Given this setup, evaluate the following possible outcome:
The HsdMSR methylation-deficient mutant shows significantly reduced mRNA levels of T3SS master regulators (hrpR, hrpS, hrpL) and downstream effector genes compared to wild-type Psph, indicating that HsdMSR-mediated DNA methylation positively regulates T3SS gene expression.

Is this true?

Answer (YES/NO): NO